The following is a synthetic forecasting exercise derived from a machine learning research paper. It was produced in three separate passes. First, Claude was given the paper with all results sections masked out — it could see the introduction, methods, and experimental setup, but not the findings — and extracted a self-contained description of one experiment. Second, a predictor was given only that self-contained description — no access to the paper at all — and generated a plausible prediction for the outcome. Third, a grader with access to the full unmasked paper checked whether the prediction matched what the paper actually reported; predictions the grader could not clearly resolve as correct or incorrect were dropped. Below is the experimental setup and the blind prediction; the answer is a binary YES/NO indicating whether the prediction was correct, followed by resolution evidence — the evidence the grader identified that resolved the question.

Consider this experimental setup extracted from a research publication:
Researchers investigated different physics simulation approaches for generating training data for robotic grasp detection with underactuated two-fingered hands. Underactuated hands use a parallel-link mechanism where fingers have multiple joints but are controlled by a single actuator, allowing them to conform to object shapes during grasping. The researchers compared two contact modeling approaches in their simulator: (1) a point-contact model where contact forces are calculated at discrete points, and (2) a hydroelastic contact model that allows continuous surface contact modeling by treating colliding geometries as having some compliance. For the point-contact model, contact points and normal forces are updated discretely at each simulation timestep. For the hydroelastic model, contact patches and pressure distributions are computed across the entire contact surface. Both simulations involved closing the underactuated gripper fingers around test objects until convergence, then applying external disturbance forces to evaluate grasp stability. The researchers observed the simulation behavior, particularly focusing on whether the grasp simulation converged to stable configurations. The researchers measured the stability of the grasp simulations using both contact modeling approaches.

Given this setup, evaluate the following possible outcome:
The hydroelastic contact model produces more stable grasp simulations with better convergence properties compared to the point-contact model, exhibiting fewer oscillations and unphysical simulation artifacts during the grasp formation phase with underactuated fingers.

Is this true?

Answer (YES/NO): YES